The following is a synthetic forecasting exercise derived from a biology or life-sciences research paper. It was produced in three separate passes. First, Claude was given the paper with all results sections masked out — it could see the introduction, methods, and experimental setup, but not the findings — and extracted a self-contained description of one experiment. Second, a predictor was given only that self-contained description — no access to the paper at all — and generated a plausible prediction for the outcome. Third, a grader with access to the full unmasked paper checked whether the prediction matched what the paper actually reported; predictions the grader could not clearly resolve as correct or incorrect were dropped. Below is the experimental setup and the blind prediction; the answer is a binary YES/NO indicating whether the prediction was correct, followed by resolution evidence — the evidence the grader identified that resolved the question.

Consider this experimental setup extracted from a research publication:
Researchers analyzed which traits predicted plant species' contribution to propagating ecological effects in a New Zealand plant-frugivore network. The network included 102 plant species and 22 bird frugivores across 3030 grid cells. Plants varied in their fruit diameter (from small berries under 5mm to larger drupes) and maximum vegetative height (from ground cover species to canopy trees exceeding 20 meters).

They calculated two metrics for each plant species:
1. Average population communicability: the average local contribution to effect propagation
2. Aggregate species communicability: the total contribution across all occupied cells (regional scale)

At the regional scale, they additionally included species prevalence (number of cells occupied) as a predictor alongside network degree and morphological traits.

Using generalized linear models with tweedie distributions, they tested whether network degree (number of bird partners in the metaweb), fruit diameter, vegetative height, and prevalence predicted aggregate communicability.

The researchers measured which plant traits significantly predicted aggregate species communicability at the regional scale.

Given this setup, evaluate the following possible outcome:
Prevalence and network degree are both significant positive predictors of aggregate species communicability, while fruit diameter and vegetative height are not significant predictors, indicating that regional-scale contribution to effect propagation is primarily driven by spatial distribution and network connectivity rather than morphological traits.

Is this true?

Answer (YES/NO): YES